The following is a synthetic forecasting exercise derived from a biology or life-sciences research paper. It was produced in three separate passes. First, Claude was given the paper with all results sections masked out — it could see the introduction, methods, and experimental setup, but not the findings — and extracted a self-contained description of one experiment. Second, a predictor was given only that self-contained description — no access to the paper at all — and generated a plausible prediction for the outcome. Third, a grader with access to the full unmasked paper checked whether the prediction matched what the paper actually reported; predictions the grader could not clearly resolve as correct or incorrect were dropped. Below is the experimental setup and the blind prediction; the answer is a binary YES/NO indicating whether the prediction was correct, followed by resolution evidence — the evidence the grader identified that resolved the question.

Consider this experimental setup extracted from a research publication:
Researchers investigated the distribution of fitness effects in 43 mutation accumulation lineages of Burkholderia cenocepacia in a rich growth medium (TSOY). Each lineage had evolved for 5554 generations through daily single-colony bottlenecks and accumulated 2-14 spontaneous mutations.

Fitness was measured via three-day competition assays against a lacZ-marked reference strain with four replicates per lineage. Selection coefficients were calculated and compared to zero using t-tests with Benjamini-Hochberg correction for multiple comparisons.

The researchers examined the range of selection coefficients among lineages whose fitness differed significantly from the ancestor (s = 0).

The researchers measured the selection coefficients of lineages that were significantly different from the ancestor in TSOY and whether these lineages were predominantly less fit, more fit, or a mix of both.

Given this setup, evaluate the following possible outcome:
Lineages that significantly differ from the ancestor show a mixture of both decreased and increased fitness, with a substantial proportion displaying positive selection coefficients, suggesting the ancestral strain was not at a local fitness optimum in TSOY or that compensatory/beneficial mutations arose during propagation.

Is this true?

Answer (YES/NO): NO